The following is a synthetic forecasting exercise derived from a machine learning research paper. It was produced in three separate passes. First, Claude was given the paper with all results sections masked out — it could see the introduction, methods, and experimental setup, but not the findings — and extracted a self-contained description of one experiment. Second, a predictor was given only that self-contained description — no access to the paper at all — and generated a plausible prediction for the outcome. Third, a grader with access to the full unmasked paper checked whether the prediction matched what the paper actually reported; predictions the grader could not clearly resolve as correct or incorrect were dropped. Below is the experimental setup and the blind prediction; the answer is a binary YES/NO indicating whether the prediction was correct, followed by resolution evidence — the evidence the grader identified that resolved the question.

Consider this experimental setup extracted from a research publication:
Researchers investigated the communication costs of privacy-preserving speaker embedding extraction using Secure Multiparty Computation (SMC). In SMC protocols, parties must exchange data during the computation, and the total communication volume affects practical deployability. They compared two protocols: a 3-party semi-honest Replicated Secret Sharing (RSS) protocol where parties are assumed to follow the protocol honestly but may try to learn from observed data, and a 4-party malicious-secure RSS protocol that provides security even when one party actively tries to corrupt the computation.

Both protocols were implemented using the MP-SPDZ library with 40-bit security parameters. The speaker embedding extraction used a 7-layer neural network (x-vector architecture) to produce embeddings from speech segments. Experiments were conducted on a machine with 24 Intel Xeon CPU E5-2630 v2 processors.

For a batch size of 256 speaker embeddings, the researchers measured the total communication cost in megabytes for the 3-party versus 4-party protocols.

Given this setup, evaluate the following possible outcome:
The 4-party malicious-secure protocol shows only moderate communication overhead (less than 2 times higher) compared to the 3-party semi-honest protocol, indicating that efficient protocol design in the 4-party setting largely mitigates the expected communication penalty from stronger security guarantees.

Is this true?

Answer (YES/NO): NO